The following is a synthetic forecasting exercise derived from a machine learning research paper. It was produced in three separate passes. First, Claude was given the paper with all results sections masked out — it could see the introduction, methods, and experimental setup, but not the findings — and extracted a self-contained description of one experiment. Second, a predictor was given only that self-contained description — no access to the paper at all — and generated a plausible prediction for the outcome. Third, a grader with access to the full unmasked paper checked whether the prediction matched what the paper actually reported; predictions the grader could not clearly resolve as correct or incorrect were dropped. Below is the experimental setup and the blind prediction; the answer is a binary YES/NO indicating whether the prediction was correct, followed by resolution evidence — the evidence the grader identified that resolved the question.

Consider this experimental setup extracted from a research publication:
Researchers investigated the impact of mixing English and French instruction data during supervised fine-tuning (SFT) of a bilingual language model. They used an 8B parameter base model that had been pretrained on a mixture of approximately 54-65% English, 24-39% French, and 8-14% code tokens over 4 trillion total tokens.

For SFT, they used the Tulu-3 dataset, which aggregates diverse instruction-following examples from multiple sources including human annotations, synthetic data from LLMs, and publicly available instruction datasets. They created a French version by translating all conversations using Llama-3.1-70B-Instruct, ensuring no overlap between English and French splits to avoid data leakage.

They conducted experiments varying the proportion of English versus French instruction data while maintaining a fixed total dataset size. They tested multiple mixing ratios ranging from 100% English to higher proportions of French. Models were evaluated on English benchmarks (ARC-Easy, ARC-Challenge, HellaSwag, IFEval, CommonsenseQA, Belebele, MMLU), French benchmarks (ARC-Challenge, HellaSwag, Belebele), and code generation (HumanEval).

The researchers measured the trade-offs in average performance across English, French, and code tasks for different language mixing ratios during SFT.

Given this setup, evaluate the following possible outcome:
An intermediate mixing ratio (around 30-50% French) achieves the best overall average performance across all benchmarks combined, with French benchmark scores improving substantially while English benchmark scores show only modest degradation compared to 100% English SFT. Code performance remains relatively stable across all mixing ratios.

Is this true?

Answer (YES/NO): NO